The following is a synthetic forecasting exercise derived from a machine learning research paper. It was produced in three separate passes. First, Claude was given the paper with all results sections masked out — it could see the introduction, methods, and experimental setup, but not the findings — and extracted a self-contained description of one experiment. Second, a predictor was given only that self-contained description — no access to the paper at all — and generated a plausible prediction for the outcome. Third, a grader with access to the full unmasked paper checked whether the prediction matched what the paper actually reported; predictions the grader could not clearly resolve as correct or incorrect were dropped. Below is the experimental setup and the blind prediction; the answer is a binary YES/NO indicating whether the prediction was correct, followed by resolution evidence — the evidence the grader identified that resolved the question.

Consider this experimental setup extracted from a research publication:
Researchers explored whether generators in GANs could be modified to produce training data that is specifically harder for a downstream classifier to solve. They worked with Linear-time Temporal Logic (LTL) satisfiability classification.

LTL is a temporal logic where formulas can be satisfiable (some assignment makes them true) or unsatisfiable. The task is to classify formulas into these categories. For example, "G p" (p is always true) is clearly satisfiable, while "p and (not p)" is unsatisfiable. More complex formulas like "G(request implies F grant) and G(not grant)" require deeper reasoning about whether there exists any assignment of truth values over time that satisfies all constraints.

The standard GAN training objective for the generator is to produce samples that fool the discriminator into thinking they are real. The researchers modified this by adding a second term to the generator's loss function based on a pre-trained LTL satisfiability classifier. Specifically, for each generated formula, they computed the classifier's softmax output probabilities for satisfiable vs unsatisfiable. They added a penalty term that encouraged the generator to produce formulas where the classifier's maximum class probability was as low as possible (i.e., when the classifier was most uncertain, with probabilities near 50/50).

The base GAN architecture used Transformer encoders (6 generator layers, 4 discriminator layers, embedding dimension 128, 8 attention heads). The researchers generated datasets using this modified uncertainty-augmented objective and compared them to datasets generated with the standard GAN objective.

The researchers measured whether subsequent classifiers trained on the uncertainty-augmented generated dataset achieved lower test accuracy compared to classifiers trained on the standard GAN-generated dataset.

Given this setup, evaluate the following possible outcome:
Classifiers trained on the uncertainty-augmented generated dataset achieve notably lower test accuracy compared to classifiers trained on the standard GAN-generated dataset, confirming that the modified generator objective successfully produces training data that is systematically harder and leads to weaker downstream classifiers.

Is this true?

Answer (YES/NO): NO